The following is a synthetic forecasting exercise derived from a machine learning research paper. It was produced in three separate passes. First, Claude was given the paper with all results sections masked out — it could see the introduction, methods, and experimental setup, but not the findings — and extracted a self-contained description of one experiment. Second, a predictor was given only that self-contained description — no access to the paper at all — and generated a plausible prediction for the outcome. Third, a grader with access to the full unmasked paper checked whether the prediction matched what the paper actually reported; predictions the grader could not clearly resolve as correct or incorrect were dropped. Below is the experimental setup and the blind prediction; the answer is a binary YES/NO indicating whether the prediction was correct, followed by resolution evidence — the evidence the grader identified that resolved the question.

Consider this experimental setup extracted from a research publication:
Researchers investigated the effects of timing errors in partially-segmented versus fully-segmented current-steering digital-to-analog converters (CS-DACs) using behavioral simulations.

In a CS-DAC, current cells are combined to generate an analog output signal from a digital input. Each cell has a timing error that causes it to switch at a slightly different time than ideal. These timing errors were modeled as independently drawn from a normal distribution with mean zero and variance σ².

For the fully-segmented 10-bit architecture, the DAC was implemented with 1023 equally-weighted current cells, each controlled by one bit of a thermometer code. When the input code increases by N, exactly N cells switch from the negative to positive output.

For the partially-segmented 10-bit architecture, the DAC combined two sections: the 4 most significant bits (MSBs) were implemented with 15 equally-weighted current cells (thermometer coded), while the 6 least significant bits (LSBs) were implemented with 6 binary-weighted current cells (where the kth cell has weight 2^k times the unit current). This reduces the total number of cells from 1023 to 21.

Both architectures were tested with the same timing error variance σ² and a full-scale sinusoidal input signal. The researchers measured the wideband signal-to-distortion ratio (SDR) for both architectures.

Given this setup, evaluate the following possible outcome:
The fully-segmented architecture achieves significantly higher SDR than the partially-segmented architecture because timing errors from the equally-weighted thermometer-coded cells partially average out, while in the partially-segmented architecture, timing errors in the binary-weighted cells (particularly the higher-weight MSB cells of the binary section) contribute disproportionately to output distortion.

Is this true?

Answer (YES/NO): YES